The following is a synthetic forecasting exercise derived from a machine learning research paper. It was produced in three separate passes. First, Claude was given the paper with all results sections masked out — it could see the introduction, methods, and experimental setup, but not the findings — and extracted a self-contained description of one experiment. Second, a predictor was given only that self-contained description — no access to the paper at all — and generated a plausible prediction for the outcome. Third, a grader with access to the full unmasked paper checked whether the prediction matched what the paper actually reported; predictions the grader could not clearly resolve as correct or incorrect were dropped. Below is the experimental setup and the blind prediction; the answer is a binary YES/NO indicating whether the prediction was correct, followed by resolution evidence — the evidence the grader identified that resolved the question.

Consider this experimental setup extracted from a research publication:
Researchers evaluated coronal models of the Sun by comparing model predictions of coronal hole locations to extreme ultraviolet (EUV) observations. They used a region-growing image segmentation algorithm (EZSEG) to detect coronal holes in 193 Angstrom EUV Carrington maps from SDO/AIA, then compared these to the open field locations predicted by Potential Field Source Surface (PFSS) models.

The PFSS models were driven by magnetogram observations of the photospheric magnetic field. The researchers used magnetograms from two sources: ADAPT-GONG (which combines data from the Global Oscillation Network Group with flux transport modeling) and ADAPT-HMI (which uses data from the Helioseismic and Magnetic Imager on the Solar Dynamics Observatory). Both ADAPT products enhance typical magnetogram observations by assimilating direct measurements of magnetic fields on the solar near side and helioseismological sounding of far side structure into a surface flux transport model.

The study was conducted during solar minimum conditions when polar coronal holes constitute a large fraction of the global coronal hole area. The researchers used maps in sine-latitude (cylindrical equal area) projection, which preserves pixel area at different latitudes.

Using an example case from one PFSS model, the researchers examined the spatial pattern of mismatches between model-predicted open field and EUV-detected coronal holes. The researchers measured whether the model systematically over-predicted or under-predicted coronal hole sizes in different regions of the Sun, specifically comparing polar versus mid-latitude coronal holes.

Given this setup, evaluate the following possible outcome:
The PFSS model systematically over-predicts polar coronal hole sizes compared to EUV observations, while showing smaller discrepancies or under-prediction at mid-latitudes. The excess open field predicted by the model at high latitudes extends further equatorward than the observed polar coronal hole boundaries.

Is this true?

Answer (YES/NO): YES